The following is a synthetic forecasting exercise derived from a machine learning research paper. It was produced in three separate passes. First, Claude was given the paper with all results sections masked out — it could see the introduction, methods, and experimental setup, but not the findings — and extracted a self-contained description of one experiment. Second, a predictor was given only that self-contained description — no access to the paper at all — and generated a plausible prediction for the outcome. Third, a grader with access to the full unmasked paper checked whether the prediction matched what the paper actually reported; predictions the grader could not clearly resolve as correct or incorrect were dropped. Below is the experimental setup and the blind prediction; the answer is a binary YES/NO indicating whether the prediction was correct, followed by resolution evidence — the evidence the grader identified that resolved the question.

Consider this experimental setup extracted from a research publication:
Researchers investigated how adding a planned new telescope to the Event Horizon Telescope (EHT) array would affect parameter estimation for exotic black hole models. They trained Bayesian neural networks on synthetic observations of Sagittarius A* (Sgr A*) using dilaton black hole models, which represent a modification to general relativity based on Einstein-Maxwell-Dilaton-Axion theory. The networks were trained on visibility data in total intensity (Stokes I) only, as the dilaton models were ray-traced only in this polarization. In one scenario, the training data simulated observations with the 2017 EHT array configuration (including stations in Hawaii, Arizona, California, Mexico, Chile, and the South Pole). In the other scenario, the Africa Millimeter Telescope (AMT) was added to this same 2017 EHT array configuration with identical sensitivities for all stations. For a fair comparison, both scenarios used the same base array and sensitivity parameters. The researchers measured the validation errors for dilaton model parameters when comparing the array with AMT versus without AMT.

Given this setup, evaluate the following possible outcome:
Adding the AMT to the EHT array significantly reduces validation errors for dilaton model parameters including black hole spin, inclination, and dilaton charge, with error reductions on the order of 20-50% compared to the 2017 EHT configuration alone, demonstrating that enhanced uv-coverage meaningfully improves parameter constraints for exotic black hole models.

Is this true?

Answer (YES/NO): NO